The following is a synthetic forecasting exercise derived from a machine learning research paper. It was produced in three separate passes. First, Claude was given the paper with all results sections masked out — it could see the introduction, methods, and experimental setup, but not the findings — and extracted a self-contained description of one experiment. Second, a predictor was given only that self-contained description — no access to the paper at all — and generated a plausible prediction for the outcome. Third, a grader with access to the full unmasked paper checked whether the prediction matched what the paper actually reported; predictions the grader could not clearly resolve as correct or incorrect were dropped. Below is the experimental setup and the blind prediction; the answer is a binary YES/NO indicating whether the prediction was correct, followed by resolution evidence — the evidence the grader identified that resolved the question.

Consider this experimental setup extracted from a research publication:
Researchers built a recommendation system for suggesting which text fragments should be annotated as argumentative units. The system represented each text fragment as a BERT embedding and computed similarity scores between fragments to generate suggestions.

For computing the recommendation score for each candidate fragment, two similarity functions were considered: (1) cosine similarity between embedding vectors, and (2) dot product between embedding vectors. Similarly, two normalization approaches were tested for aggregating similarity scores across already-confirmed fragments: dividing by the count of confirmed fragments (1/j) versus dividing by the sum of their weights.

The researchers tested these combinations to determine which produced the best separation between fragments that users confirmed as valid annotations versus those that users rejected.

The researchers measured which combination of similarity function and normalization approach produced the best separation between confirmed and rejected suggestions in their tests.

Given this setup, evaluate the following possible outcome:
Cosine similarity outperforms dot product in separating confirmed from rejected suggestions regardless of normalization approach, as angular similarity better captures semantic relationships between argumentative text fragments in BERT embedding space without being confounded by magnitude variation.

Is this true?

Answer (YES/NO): NO